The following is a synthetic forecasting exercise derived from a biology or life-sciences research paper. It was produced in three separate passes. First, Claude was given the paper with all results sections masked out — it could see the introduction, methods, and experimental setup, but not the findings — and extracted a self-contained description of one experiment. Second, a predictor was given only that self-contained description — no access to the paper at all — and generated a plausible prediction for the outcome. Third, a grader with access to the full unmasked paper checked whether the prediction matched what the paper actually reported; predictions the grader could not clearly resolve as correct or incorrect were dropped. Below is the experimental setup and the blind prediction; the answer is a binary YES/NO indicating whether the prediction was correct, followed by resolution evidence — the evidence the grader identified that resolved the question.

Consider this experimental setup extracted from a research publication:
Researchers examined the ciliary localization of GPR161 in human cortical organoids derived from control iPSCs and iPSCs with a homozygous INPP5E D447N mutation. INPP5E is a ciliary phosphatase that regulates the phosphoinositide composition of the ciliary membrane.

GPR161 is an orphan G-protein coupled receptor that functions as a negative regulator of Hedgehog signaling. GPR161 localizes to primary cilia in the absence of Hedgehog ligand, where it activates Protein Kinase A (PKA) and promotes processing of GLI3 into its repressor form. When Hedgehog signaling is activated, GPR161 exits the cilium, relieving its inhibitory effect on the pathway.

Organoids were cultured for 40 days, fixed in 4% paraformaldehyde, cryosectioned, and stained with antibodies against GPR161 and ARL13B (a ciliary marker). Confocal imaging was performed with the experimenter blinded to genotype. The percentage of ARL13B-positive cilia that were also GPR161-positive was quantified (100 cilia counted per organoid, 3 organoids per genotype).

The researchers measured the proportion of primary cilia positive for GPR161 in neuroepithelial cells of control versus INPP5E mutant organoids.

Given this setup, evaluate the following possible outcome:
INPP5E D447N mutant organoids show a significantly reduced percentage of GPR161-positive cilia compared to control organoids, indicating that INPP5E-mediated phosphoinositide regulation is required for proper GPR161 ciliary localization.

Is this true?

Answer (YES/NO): NO